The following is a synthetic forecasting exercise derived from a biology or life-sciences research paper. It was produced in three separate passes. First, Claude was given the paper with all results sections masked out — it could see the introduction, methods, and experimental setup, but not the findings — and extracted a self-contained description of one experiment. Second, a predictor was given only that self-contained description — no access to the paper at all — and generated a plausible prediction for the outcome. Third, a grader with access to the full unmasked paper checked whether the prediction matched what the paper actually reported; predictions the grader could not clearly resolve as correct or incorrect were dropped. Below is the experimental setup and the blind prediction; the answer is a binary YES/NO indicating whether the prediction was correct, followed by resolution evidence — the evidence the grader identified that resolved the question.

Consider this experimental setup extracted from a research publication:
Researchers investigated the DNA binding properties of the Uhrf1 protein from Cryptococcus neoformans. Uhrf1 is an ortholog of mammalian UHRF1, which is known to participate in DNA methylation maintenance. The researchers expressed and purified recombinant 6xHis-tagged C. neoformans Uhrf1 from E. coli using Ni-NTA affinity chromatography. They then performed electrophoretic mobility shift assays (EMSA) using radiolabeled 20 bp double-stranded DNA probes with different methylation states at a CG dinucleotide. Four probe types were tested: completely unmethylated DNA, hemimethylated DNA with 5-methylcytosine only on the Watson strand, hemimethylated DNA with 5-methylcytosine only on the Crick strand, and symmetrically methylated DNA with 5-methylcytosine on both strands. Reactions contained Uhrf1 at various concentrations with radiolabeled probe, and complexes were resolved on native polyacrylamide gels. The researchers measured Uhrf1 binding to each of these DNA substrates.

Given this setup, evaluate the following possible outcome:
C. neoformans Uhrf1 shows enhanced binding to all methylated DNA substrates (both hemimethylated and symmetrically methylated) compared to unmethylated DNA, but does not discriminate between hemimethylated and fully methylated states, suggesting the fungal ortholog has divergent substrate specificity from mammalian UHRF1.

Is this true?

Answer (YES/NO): NO